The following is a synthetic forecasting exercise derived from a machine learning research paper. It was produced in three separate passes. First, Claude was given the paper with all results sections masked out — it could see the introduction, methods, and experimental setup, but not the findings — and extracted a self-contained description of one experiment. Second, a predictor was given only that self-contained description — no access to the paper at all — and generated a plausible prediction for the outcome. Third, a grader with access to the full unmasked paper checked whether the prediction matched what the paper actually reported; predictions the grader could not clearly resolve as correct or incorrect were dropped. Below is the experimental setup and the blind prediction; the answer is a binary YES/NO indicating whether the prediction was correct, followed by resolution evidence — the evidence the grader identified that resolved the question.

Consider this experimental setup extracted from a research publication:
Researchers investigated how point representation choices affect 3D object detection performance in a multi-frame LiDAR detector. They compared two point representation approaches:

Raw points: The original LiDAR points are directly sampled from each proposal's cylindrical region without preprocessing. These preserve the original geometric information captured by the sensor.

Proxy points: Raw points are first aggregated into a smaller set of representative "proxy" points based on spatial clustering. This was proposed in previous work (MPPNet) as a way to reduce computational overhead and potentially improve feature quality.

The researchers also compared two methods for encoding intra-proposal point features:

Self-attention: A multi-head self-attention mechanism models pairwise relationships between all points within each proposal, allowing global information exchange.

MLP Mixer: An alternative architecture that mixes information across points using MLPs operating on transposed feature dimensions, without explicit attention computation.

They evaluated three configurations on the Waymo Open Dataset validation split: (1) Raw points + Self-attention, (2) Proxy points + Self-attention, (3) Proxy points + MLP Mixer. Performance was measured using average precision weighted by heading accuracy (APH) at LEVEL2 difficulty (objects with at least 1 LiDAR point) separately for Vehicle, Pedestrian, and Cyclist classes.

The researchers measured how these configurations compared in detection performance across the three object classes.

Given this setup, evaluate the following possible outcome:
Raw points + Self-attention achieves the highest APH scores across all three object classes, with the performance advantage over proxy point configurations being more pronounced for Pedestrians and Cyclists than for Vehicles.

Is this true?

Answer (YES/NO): NO